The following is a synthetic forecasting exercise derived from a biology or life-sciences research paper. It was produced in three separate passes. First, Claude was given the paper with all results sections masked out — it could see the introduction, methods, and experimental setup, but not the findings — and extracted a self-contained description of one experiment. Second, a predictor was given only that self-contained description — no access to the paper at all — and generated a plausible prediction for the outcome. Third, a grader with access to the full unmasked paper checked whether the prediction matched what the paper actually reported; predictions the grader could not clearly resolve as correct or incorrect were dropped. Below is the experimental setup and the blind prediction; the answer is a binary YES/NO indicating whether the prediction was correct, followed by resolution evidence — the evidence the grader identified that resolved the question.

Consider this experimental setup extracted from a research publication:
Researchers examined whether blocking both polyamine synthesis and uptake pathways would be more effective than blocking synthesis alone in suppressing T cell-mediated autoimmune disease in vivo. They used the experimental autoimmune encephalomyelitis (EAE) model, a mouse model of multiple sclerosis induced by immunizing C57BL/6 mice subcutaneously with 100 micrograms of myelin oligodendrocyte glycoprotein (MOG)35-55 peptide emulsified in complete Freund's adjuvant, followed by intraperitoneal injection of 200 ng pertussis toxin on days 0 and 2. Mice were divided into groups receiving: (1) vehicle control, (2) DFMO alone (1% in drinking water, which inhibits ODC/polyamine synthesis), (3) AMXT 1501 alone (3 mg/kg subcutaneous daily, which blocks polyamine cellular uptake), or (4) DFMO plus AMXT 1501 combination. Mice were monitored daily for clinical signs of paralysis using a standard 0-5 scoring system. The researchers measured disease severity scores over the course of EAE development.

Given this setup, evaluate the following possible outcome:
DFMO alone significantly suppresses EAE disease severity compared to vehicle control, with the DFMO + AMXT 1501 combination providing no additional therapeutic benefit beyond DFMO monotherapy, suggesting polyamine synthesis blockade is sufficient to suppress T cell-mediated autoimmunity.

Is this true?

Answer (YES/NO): NO